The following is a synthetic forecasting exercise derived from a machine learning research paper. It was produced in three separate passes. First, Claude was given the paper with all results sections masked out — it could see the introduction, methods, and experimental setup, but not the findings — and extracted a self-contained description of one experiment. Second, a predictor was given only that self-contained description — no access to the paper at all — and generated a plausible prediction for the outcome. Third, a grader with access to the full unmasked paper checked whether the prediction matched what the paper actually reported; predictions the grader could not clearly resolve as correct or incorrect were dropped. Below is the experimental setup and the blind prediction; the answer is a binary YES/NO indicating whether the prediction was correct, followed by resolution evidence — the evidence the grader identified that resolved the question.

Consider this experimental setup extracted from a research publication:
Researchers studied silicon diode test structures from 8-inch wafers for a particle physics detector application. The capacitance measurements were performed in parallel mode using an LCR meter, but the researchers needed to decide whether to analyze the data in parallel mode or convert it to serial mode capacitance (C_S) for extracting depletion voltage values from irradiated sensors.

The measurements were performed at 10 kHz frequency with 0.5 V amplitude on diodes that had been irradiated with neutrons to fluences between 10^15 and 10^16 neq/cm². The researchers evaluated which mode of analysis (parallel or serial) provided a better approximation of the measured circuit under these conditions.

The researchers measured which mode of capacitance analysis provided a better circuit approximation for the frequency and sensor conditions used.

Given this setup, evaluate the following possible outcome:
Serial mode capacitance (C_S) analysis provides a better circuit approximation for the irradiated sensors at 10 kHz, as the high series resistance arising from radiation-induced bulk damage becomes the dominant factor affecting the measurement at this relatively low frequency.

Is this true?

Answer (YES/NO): YES